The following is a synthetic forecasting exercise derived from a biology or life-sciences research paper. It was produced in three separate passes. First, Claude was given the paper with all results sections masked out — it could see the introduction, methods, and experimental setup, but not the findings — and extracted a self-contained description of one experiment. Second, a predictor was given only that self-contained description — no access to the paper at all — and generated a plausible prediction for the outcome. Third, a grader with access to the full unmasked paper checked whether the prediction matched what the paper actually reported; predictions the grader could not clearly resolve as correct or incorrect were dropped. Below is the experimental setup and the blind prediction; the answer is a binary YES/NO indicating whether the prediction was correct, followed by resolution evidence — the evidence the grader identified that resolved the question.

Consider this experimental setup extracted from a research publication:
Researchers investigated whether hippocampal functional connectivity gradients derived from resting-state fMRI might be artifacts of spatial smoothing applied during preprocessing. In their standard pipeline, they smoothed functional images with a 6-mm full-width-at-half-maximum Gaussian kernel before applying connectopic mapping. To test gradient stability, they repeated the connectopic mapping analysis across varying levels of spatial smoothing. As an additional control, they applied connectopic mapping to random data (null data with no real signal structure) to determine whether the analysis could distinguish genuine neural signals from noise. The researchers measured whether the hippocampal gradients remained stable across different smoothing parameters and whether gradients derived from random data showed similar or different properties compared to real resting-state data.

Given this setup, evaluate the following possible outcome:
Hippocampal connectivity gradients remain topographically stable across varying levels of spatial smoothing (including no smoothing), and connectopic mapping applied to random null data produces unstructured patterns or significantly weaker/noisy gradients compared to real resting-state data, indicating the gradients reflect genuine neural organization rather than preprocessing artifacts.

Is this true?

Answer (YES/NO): YES